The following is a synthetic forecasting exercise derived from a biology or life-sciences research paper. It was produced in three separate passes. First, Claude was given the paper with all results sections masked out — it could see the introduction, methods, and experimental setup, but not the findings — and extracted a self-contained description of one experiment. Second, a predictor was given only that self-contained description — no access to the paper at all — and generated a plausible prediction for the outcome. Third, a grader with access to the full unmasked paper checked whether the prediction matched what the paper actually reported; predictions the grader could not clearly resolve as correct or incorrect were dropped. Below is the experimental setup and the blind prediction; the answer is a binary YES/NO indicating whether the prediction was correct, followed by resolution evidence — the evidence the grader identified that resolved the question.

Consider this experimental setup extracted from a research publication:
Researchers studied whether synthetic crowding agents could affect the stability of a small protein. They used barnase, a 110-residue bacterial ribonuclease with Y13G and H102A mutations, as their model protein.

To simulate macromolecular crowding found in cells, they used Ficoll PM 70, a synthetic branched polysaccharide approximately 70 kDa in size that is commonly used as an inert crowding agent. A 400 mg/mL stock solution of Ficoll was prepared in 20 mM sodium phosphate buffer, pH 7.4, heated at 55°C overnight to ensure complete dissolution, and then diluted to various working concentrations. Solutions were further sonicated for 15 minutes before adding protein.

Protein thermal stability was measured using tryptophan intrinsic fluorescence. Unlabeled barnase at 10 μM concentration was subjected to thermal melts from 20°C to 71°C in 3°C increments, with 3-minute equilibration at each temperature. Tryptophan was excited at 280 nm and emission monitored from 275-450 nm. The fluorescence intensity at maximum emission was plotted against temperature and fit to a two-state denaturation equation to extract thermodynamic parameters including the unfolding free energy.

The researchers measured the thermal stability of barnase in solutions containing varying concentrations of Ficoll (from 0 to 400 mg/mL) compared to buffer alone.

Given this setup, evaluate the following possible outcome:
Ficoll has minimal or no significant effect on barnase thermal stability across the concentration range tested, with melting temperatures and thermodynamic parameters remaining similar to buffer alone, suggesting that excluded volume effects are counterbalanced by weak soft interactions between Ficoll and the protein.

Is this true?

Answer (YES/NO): NO